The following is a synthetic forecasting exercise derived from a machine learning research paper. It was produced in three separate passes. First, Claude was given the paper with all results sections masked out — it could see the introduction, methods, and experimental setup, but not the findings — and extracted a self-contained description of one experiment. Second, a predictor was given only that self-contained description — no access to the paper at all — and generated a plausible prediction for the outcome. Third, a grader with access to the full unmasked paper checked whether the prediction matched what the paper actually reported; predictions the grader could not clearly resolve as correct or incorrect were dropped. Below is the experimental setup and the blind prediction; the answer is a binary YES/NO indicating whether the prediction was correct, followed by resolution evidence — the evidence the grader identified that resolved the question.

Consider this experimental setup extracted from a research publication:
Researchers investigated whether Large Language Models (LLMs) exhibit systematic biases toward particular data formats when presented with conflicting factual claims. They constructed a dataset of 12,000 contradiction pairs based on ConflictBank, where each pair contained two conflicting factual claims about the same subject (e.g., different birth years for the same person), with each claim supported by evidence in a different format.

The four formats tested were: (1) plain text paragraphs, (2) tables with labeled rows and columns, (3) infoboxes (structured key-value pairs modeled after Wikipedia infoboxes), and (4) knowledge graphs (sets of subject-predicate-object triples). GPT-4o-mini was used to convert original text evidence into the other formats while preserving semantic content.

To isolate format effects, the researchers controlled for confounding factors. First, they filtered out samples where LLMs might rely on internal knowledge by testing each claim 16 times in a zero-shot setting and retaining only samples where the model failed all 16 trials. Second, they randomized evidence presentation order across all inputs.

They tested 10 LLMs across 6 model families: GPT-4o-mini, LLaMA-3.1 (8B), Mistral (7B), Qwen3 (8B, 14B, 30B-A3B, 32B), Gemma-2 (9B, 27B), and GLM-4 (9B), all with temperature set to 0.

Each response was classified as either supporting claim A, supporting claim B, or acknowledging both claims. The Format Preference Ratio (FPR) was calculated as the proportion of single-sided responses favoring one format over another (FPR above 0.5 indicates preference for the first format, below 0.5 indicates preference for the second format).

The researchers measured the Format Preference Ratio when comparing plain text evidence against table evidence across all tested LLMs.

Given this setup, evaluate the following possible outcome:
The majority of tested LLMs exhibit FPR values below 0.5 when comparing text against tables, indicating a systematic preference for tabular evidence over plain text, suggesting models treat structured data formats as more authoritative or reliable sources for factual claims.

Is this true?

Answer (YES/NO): NO